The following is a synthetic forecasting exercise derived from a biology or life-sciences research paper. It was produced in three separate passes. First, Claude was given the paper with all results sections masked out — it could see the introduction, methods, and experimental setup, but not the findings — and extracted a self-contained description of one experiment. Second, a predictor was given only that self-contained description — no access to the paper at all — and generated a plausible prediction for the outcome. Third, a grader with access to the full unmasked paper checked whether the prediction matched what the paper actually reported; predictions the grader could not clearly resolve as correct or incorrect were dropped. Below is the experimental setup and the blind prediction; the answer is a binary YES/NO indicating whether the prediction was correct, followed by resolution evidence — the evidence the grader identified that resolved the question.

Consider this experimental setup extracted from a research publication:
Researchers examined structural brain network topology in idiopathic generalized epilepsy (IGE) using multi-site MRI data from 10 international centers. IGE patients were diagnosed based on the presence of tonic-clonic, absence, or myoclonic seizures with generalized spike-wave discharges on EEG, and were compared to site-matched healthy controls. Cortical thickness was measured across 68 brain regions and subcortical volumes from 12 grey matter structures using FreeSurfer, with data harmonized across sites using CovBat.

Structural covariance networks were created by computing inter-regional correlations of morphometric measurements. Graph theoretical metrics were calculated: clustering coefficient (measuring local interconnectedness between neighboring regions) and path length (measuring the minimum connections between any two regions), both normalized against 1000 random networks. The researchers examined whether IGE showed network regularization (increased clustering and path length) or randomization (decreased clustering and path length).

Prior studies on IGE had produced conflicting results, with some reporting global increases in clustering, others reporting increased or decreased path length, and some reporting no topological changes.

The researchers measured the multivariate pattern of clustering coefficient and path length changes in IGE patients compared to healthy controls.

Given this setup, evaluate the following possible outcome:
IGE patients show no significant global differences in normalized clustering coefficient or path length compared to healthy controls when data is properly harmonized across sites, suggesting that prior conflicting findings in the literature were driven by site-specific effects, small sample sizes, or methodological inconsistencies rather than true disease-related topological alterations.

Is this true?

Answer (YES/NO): NO